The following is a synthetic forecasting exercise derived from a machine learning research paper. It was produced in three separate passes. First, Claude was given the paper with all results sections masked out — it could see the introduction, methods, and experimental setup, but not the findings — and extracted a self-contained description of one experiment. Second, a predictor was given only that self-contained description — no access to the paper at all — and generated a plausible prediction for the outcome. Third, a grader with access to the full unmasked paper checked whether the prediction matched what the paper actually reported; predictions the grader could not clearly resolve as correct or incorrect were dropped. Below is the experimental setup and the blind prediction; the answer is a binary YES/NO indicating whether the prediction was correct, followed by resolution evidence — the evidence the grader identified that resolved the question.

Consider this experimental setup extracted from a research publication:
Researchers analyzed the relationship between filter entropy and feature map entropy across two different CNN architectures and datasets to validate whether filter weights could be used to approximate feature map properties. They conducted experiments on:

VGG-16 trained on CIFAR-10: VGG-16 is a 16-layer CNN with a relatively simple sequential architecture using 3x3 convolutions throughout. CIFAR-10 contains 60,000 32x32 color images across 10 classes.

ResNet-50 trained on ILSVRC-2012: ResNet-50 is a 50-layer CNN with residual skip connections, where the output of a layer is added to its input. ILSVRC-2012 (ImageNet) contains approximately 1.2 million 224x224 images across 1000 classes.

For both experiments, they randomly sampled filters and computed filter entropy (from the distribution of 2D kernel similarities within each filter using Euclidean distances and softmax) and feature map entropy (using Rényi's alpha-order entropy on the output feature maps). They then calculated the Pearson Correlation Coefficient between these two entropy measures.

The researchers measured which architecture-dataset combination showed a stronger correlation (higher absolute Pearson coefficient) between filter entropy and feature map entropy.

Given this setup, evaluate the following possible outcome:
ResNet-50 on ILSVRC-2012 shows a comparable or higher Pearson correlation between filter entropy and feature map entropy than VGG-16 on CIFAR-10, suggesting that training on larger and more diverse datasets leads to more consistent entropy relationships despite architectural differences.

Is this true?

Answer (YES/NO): NO